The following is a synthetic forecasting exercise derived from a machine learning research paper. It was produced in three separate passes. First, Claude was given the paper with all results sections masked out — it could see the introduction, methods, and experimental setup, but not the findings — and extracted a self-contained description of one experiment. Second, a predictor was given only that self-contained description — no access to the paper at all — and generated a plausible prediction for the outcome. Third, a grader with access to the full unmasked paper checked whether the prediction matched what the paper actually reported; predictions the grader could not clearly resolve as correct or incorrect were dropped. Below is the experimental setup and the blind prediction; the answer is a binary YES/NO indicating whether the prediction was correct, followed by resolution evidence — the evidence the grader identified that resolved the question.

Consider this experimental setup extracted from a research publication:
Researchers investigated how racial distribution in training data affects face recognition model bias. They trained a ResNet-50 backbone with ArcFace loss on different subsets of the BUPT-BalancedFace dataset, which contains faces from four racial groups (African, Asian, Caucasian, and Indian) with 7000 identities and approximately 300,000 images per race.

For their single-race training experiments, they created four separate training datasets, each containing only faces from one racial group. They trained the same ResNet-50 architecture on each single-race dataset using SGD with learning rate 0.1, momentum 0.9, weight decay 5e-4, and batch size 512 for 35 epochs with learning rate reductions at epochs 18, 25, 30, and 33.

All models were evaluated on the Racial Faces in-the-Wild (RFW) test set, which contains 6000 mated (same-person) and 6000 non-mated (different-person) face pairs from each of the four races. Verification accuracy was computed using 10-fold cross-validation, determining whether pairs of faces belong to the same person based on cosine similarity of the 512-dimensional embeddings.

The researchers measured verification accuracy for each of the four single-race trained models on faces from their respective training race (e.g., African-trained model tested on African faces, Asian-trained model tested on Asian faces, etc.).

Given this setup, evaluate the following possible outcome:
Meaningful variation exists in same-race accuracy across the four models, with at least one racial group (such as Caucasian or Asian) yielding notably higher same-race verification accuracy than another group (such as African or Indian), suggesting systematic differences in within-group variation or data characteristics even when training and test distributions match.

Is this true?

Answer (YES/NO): YES